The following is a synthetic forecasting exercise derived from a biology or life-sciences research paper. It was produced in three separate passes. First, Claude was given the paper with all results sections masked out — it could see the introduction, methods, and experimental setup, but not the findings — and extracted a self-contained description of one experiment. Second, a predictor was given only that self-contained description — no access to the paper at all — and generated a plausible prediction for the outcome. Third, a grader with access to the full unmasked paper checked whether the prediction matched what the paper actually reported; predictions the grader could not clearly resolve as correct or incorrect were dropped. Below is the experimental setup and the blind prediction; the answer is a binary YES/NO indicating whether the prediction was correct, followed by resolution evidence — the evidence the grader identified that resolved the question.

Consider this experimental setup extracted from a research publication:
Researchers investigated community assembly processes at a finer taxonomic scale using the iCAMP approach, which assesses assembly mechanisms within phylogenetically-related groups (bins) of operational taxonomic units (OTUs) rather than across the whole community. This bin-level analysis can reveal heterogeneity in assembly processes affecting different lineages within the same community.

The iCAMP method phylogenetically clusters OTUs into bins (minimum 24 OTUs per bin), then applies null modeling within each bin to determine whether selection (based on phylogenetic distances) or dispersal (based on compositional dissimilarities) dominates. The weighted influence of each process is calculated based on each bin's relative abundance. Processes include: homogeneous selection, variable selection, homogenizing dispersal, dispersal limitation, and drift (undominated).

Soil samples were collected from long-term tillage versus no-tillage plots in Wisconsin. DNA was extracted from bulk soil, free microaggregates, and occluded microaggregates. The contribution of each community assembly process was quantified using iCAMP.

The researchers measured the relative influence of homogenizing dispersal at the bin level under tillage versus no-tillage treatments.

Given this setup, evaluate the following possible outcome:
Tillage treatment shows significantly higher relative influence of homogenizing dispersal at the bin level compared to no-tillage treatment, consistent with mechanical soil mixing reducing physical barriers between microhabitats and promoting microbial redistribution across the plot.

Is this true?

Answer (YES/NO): YES